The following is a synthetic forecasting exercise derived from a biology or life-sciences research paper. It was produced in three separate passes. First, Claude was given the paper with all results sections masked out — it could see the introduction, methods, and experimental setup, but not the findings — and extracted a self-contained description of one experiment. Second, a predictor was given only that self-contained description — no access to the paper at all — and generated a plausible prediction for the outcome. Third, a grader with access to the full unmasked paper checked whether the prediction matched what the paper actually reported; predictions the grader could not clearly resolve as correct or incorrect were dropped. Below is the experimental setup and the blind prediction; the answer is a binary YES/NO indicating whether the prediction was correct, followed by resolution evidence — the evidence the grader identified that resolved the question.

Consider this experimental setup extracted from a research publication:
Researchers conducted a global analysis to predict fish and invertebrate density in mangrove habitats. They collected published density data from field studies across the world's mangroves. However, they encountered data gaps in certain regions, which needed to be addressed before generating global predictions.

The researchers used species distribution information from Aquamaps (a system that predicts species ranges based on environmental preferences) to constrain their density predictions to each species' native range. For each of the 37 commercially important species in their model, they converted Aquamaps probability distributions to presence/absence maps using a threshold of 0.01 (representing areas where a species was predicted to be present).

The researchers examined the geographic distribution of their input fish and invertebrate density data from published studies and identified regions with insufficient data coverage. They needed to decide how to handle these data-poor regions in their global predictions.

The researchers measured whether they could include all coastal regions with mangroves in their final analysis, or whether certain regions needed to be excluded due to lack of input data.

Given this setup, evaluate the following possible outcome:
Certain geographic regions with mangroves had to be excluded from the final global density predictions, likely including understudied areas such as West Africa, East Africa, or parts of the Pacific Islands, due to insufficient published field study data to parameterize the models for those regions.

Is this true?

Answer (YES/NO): YES